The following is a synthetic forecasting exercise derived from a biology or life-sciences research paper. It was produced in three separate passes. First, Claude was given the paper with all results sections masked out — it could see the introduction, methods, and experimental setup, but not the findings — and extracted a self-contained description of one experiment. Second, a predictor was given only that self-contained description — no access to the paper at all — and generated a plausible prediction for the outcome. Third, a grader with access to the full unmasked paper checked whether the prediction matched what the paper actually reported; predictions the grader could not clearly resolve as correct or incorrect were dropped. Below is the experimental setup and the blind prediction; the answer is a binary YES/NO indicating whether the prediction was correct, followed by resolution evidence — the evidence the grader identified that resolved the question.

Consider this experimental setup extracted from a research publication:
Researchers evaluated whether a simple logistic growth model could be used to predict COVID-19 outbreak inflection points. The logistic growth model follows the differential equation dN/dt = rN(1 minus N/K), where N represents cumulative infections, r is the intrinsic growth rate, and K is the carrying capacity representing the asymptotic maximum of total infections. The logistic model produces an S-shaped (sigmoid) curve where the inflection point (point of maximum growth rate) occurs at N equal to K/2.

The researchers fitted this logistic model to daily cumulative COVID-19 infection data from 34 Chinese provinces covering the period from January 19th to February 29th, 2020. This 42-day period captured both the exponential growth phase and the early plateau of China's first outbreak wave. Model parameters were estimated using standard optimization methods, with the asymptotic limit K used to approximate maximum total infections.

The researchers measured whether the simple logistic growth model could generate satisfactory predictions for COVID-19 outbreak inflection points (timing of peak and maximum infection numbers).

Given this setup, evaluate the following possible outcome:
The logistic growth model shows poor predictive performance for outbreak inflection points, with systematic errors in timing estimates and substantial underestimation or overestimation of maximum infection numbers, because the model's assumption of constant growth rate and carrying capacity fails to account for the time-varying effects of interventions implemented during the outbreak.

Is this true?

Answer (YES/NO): YES